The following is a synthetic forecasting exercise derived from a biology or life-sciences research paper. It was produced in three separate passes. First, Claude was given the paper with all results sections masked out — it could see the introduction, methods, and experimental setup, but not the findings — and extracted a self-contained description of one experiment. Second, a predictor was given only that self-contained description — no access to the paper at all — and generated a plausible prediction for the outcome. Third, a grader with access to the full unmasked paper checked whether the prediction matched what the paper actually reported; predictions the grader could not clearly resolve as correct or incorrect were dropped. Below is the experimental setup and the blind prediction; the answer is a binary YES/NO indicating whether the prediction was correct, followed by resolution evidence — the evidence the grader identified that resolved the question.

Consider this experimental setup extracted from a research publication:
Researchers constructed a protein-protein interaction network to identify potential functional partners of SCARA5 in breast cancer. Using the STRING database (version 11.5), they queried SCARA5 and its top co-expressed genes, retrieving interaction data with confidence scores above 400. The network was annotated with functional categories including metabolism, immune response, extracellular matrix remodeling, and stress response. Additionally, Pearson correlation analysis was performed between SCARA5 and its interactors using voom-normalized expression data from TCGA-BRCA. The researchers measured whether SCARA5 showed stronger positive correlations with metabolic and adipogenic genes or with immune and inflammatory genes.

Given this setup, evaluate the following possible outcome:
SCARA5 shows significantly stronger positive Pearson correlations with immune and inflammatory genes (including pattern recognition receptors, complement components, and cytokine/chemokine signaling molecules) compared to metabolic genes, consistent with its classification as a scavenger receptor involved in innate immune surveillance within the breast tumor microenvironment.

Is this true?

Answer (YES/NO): NO